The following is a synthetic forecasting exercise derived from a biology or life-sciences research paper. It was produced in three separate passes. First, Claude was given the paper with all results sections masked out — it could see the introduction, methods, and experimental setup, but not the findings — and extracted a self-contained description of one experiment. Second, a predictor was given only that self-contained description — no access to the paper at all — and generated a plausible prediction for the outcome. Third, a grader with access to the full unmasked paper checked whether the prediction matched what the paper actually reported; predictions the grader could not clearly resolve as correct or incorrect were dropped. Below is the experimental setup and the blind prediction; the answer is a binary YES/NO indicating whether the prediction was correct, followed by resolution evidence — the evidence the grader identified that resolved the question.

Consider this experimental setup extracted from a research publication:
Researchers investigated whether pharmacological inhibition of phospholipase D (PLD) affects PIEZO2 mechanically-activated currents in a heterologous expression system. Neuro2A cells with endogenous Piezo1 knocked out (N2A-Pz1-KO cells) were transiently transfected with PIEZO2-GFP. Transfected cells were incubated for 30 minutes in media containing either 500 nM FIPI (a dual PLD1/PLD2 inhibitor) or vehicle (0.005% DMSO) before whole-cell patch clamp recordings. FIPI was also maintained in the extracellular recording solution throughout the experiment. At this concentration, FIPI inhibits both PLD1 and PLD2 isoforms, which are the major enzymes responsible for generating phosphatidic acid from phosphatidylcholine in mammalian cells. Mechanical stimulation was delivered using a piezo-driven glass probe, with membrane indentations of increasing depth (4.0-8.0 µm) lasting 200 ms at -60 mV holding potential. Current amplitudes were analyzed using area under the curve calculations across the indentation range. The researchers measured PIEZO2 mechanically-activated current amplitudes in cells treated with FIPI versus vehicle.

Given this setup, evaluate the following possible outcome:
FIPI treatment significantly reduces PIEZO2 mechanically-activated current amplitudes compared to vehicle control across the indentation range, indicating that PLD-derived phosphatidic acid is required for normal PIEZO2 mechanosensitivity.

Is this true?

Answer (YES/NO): NO